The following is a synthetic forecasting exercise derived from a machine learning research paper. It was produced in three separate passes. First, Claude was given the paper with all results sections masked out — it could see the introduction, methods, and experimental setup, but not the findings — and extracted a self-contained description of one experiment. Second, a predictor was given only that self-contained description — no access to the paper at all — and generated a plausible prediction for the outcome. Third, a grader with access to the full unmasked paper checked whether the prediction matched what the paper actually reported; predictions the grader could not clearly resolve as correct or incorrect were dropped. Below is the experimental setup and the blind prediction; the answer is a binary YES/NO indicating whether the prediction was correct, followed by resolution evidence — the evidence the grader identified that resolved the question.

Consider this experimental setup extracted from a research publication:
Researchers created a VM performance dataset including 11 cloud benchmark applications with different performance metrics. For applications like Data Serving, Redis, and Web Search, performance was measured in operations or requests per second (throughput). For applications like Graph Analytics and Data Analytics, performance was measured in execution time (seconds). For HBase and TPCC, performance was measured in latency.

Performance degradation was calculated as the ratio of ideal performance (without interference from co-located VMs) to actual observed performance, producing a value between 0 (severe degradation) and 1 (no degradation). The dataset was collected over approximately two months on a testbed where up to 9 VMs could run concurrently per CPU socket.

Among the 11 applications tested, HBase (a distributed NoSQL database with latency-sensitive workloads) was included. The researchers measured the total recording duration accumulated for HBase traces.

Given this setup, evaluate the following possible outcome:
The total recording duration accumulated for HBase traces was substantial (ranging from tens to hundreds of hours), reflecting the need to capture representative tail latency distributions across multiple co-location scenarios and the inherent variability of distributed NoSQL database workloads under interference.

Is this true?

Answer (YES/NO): NO